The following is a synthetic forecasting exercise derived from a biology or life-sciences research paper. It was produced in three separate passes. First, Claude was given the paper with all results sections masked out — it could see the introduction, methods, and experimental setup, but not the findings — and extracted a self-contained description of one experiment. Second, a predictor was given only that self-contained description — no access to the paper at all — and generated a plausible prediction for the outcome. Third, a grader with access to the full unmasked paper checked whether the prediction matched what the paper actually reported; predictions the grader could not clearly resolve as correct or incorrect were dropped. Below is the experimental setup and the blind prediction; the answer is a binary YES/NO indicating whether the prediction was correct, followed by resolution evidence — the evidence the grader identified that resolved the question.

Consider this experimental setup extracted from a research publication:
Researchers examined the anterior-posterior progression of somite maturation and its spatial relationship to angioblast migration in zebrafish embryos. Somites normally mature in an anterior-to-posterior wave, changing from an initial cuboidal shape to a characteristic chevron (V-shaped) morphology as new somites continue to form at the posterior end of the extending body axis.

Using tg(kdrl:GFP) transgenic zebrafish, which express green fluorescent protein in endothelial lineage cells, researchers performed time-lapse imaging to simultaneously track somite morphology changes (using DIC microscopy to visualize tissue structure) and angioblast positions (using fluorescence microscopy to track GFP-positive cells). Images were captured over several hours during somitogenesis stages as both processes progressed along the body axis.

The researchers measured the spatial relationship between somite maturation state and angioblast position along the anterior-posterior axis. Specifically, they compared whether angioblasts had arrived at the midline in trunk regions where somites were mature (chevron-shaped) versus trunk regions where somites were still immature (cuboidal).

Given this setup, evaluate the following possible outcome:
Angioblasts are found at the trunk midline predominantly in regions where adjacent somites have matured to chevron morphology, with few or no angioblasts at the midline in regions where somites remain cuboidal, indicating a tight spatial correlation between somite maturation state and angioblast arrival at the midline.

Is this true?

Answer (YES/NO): YES